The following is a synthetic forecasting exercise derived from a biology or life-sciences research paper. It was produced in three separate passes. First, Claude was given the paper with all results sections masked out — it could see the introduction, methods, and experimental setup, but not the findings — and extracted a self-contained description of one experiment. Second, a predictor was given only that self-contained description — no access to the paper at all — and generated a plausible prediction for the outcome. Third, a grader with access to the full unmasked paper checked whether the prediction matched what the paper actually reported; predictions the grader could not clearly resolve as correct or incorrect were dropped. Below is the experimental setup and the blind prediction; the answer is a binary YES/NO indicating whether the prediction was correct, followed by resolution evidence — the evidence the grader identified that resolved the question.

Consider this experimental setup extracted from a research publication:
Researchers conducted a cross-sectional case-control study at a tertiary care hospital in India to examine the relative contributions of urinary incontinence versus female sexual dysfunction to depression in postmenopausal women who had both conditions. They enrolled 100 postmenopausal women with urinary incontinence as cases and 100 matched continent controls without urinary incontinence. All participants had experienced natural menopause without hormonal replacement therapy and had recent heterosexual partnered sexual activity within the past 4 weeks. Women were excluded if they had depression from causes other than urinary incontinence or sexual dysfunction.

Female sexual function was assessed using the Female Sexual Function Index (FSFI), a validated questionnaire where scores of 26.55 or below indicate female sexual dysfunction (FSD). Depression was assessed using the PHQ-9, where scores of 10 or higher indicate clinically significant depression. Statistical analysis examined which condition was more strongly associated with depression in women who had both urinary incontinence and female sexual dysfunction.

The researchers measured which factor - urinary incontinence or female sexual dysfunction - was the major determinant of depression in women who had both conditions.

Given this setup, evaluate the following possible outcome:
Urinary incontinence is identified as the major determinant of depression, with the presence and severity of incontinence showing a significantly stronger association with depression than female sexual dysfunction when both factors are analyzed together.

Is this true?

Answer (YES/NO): NO